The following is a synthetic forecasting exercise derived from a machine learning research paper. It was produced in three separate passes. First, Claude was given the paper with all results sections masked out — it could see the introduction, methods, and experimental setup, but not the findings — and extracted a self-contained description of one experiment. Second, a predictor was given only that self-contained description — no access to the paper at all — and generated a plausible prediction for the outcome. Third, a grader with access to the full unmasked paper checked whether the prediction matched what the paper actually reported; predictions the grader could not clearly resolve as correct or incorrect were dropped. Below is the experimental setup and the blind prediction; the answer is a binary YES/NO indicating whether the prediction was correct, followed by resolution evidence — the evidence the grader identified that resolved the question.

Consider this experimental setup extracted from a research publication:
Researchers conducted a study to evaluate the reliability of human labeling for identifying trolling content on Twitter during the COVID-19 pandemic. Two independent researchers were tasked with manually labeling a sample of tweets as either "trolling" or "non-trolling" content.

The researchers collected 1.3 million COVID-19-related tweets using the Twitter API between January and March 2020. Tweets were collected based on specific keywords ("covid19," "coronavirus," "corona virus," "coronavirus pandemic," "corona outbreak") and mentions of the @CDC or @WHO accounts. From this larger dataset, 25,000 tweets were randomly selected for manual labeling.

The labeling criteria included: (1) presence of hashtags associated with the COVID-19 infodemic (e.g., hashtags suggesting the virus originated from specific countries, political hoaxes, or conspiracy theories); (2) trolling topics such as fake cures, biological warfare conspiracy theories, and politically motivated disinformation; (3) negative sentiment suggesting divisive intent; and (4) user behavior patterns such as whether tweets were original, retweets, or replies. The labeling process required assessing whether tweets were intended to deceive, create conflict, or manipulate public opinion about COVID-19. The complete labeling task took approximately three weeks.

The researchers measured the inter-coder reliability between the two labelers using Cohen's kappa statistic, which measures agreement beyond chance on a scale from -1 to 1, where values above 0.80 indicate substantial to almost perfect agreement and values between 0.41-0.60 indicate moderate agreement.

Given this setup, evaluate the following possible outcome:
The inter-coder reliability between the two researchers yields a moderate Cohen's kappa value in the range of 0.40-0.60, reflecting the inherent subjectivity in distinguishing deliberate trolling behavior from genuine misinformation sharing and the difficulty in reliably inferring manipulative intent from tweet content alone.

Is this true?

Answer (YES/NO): NO